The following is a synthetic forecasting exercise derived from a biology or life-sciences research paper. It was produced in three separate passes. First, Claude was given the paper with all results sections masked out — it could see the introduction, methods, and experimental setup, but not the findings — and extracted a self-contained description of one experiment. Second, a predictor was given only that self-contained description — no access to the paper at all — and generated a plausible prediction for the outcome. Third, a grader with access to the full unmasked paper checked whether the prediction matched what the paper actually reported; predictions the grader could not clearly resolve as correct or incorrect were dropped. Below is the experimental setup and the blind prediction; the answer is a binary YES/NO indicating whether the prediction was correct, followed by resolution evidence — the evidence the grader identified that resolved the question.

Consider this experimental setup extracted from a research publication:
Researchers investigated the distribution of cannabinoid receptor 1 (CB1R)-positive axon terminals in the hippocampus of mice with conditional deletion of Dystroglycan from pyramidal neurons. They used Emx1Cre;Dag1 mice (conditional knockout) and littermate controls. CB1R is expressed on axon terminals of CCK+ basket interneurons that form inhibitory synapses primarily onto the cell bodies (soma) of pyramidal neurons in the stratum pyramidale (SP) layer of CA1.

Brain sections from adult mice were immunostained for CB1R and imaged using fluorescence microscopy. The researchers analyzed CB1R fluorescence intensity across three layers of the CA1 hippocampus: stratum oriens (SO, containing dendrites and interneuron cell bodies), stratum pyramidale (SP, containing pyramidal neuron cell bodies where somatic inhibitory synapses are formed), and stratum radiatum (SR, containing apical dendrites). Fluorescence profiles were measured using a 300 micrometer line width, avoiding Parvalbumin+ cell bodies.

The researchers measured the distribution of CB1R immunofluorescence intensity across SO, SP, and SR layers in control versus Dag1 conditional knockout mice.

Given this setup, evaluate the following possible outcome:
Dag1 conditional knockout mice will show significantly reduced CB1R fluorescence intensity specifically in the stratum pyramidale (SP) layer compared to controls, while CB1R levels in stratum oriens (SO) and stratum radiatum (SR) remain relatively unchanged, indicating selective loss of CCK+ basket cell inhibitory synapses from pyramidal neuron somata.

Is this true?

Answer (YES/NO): NO